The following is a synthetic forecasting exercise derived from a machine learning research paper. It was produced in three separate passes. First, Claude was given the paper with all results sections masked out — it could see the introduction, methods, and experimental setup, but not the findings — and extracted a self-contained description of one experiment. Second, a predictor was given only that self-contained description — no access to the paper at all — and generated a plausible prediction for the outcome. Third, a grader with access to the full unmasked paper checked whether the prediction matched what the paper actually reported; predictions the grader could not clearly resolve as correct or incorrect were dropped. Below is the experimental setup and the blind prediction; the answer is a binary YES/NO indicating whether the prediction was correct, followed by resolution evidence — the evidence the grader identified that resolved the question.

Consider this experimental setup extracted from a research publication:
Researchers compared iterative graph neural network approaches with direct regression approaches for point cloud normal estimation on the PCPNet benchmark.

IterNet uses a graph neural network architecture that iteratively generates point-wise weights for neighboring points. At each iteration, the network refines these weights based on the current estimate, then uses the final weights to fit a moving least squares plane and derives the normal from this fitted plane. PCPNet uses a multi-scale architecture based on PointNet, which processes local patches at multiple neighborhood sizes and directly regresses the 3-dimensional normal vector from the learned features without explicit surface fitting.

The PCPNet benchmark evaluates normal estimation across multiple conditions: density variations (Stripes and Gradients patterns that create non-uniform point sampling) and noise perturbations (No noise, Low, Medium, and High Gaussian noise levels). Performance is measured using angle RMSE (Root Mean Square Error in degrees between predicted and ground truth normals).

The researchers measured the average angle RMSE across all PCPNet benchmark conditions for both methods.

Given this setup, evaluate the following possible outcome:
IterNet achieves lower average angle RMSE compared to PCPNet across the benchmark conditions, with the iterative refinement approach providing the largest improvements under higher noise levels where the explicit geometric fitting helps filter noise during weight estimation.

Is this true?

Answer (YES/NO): NO